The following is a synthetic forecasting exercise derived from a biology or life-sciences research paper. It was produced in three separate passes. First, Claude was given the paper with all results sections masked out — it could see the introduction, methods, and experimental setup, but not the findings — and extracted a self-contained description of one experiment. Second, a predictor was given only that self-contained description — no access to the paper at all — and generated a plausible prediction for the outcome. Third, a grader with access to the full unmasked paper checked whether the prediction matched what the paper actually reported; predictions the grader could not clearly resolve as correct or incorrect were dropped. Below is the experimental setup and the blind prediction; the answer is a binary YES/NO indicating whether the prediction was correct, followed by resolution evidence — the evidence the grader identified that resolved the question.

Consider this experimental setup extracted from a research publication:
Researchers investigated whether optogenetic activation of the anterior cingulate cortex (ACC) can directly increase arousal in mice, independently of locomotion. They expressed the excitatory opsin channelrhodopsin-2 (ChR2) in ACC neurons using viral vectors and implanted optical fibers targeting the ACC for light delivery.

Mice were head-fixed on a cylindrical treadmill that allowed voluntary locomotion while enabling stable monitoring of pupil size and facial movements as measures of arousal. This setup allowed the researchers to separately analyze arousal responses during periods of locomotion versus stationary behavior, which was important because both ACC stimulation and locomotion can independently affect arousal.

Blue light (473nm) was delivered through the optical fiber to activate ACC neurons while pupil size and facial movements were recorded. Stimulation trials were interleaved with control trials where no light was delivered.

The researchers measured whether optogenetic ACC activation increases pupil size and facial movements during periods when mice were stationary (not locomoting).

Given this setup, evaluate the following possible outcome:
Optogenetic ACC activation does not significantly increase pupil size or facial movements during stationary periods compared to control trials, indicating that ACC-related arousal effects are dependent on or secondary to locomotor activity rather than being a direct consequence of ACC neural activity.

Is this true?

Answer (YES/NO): NO